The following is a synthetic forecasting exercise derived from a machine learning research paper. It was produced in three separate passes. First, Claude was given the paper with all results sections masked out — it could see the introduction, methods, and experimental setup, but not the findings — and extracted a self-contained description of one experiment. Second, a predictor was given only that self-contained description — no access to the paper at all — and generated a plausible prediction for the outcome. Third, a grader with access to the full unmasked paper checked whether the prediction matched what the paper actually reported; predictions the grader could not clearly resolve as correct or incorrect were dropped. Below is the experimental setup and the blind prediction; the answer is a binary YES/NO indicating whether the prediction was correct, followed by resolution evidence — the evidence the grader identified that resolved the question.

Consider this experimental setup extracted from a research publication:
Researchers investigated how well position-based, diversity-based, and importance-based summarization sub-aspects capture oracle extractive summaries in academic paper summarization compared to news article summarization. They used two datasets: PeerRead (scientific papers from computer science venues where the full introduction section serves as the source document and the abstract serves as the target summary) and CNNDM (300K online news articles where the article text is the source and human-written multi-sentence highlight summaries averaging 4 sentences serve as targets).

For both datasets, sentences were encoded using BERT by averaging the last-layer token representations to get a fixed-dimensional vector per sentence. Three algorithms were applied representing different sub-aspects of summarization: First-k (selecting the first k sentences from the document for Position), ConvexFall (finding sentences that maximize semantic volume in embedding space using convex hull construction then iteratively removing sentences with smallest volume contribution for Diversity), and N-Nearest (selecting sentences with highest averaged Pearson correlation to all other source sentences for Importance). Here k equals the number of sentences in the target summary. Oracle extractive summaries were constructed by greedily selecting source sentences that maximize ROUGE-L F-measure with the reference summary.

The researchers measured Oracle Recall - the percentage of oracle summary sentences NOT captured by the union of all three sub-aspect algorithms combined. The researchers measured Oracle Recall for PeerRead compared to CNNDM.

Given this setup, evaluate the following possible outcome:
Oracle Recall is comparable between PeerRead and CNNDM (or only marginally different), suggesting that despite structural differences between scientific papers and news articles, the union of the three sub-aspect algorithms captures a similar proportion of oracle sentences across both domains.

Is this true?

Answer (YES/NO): NO